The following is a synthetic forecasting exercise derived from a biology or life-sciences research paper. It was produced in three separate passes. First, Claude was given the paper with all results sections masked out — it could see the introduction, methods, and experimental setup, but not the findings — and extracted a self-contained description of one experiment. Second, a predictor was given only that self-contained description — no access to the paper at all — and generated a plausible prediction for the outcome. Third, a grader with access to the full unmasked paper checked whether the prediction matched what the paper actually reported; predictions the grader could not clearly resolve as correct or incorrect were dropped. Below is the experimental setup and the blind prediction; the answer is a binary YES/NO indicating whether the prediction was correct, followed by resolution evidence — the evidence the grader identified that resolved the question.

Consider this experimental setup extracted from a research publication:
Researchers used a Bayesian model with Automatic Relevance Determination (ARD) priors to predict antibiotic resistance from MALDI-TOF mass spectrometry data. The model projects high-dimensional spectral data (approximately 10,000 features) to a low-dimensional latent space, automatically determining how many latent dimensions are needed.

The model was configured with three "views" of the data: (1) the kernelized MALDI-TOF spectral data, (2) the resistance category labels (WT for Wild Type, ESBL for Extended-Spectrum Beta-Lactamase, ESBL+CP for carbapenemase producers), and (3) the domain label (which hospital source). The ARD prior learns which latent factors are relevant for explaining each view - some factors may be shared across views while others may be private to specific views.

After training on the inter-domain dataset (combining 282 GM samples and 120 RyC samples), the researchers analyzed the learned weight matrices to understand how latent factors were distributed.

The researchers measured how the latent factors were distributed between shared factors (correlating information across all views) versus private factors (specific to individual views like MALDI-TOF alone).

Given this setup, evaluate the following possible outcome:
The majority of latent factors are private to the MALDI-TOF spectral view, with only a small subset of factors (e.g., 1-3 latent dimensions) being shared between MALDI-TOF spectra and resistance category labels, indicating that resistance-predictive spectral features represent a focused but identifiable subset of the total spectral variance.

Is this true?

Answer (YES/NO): NO